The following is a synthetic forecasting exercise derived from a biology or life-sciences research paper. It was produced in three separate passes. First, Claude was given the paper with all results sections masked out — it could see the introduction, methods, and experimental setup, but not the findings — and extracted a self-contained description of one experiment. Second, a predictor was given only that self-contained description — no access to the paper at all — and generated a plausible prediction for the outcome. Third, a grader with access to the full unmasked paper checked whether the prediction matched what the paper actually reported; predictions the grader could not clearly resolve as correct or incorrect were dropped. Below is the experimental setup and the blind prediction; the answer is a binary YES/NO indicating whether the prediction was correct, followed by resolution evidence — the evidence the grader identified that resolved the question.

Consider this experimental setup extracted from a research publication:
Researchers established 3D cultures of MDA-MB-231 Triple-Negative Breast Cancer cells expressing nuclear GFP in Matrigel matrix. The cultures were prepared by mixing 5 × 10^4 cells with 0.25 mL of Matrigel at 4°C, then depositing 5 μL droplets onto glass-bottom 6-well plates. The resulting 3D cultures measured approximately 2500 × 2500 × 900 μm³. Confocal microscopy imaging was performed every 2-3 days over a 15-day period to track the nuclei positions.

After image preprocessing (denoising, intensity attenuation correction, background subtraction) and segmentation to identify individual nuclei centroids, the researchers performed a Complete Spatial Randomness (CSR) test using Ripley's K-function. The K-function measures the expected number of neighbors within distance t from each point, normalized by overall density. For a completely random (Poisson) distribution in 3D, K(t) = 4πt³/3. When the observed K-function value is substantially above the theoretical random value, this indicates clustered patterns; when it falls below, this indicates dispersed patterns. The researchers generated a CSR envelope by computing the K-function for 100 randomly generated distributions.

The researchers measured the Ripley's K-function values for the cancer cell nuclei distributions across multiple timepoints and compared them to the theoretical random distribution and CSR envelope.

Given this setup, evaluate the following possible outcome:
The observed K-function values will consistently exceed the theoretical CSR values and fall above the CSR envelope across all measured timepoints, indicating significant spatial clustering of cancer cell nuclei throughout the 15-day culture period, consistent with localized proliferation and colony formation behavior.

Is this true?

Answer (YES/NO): NO